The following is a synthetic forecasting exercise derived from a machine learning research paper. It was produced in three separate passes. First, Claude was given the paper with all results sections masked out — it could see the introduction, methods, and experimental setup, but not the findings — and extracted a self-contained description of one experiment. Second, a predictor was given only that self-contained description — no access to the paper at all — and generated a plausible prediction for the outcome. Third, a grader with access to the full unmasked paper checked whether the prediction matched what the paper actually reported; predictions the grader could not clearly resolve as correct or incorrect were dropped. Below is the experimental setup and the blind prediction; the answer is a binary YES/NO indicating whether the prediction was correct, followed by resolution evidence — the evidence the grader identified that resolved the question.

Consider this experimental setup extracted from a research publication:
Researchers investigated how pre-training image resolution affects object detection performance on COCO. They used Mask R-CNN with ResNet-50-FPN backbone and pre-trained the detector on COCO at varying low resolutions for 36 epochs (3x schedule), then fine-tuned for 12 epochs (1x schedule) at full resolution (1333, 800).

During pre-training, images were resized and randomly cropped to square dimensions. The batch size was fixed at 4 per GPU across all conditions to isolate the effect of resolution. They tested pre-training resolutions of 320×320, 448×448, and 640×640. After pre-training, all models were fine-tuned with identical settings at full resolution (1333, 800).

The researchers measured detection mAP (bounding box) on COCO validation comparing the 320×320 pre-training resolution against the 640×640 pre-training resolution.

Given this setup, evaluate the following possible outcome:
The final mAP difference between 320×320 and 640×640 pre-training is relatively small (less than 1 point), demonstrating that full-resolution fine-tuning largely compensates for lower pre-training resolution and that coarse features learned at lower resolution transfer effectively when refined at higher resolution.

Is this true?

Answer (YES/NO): NO